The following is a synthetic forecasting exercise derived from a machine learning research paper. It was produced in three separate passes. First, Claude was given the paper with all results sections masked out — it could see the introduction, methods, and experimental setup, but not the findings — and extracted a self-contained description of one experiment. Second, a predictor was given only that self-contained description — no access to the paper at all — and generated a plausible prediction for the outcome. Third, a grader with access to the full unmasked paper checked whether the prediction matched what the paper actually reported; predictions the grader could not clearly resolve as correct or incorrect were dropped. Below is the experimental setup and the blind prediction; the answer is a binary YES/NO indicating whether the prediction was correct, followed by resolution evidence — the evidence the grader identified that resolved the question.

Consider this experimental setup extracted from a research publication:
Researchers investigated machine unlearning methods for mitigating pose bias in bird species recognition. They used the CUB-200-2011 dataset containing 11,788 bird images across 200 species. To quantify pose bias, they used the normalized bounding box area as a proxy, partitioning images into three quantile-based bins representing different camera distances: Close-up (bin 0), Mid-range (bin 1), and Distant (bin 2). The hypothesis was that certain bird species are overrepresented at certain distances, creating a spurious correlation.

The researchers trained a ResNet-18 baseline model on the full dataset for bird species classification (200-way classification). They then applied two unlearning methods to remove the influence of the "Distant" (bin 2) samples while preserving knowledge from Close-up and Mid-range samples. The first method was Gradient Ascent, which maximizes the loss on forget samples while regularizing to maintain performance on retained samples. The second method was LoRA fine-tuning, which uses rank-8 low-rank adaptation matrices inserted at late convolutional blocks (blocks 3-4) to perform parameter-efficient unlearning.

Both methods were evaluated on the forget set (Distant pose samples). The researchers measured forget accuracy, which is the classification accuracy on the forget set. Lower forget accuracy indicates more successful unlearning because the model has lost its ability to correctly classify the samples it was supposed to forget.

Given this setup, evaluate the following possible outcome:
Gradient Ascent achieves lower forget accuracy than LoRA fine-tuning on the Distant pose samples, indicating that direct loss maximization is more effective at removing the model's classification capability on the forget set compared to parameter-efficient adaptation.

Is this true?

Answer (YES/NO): YES